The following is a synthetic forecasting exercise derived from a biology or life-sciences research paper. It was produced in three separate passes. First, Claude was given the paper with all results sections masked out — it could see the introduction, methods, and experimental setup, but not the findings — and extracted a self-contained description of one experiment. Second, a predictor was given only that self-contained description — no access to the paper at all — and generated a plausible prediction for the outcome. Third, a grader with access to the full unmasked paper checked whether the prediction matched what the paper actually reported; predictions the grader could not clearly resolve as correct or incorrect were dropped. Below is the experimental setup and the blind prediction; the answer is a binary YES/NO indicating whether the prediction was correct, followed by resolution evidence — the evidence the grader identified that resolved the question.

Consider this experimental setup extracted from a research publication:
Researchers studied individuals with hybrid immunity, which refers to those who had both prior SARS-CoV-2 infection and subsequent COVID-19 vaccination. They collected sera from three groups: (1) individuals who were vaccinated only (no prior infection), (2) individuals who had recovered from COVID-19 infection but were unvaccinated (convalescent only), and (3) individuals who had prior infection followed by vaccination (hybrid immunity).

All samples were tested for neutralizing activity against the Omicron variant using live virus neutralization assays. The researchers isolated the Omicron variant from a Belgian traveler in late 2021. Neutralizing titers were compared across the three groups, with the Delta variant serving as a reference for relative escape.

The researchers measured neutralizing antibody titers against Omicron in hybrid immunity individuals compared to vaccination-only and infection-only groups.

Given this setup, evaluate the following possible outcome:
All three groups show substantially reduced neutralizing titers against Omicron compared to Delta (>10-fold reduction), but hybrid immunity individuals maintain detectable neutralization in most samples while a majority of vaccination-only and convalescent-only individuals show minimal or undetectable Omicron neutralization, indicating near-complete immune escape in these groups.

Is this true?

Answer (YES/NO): NO